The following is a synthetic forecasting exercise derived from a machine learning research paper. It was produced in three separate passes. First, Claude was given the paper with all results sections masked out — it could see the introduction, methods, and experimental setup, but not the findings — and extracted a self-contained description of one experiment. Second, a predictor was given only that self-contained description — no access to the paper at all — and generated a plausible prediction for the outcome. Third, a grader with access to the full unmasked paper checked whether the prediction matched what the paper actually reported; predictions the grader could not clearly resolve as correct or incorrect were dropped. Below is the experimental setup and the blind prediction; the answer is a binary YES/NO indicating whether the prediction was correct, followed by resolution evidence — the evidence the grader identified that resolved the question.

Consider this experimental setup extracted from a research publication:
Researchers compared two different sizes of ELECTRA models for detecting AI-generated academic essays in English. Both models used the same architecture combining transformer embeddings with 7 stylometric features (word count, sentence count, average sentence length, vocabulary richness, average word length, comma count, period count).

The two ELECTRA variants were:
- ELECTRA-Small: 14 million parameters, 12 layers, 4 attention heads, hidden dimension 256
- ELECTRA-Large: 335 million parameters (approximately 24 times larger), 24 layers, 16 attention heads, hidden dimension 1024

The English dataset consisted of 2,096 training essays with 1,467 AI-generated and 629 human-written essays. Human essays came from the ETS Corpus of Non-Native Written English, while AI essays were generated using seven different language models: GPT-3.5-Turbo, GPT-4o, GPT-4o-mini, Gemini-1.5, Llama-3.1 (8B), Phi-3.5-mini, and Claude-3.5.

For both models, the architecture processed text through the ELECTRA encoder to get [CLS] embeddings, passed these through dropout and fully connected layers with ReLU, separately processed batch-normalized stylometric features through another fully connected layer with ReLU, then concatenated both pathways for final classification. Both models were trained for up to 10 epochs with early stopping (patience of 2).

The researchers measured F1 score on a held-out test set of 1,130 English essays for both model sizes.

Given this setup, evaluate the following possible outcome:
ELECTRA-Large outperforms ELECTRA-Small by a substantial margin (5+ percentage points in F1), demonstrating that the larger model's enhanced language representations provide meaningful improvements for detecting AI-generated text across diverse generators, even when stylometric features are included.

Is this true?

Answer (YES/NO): NO